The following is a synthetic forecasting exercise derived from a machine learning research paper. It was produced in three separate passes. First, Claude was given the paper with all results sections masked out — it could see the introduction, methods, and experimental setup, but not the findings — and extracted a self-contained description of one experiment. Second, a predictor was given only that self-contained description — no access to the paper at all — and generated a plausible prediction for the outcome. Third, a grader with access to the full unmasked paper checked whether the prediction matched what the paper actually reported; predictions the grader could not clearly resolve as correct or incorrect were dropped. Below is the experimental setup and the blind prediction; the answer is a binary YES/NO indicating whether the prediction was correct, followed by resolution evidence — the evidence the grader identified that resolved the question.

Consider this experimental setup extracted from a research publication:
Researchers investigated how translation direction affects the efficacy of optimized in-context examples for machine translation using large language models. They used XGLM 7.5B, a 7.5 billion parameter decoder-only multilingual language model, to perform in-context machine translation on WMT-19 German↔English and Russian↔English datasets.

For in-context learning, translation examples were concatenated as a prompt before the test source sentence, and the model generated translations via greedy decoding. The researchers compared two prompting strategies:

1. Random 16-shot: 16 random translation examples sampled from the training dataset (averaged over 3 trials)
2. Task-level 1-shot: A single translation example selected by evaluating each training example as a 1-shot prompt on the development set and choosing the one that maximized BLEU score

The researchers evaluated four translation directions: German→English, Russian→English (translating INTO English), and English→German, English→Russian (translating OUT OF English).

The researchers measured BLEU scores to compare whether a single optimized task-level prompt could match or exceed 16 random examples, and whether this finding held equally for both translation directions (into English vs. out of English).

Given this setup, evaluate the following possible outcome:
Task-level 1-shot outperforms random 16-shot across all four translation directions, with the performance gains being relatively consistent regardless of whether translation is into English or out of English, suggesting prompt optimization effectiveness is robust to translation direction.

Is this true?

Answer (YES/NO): NO